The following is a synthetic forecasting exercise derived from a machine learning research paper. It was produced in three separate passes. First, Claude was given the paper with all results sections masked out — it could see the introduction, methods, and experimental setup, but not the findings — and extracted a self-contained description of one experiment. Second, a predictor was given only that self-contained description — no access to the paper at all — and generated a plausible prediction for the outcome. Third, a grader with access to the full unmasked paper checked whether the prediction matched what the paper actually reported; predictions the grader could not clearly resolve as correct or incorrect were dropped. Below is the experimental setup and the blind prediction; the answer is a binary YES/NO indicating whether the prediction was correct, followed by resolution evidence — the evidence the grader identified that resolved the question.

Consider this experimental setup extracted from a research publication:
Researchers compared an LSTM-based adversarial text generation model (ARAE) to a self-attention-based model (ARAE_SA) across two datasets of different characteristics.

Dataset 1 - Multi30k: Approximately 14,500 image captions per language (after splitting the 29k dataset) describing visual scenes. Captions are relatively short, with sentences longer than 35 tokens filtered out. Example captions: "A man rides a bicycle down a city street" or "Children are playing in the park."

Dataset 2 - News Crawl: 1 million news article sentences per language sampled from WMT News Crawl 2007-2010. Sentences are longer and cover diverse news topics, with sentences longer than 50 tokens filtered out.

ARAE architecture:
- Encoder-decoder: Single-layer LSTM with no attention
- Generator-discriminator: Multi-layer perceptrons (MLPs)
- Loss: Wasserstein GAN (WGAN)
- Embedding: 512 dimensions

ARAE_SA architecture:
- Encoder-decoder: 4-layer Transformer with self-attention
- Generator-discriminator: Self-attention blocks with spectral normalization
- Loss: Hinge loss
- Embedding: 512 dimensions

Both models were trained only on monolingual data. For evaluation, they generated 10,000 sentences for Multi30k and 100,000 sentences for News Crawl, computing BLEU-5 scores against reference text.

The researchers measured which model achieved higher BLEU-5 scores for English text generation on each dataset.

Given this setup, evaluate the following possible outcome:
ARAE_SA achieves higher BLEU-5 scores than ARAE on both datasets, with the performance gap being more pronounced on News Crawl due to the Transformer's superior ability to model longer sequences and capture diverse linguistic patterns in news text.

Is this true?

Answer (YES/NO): NO